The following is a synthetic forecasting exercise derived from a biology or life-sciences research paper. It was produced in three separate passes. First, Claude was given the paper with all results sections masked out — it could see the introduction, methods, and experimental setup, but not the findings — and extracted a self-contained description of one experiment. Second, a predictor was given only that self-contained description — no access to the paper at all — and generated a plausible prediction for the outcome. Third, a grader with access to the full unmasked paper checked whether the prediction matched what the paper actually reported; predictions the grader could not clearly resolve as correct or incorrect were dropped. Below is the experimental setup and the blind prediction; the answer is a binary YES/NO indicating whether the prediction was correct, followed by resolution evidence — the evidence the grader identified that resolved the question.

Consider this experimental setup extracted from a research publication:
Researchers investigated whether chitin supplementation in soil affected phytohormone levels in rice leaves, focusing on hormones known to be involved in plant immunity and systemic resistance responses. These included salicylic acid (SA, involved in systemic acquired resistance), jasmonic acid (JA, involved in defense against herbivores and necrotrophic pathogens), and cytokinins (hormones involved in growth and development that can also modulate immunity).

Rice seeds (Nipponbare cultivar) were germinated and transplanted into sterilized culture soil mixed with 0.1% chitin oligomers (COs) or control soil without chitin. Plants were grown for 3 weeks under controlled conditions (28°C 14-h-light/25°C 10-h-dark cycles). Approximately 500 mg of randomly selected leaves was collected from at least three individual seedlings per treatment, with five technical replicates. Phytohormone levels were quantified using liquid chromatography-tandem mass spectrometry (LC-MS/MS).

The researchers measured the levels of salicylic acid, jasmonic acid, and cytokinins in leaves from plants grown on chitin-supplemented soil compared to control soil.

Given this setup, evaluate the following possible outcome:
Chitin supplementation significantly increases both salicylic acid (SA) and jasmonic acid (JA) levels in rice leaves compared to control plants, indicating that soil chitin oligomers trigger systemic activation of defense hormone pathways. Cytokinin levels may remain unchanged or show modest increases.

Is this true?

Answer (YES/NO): NO